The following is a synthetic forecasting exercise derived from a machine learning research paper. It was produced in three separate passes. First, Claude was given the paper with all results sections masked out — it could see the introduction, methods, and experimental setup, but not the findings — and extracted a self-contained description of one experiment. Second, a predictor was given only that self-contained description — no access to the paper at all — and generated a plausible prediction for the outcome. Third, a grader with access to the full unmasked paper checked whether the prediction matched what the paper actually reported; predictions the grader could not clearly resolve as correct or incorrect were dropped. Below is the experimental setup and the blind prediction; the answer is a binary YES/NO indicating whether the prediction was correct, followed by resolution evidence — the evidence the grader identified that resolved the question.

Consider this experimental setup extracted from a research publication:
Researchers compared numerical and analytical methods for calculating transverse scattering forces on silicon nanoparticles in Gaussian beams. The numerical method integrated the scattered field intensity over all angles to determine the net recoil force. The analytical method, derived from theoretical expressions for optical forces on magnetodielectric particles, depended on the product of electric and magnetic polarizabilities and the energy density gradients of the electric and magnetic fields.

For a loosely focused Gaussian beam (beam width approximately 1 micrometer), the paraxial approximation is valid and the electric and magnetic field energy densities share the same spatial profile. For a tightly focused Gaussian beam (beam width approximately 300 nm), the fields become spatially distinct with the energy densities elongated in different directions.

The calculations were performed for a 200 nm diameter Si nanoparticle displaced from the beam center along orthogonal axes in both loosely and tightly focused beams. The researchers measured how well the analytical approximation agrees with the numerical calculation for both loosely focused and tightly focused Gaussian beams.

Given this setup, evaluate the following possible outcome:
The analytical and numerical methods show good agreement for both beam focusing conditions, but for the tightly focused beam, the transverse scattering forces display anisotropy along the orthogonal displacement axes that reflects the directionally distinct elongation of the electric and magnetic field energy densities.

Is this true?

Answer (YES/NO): YES